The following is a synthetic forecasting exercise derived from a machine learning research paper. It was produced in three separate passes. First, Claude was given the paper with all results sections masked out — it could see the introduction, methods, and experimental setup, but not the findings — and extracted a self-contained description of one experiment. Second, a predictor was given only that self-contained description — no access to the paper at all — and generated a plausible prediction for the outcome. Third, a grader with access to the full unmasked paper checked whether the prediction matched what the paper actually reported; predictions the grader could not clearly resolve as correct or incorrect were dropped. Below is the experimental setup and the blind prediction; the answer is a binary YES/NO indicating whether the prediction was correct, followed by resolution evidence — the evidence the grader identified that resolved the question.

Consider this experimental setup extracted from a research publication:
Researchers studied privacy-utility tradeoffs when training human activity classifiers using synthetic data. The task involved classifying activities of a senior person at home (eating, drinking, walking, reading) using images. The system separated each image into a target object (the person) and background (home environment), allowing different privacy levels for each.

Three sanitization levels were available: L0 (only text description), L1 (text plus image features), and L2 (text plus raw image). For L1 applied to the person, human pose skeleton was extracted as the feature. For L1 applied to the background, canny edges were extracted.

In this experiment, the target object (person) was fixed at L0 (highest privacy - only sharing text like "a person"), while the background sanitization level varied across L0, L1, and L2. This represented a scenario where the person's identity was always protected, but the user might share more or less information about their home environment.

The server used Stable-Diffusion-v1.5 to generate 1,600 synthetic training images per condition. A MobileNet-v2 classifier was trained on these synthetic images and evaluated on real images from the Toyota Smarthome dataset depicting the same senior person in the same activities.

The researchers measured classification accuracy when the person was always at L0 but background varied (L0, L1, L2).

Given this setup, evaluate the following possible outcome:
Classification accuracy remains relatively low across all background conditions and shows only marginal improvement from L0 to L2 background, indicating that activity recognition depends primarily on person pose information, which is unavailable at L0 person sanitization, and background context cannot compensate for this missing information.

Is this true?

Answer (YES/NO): NO